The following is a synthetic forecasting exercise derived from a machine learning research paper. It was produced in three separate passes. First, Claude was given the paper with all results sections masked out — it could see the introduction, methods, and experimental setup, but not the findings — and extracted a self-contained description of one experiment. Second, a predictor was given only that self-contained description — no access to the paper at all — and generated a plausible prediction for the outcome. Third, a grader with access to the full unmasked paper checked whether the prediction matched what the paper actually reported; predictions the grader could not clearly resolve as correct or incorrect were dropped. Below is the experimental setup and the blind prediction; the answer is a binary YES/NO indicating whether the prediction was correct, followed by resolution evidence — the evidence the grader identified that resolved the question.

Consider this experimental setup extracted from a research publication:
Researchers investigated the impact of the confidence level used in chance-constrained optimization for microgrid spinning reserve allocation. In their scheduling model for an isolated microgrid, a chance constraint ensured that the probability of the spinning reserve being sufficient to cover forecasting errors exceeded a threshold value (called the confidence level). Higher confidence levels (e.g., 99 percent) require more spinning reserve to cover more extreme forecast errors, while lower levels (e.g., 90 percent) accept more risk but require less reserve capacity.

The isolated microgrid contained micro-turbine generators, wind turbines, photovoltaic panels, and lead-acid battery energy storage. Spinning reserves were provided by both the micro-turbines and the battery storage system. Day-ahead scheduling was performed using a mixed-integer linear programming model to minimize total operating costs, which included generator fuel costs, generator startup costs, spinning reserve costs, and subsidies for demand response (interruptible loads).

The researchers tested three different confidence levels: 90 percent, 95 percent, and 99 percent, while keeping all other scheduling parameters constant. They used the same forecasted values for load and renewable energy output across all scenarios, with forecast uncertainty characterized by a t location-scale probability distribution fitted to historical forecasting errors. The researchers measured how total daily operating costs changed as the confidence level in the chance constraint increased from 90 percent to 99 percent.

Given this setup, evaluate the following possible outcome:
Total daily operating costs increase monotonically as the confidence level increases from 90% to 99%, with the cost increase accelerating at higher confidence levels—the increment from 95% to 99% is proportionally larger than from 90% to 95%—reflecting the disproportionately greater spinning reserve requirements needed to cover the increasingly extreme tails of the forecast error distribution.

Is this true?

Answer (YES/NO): YES